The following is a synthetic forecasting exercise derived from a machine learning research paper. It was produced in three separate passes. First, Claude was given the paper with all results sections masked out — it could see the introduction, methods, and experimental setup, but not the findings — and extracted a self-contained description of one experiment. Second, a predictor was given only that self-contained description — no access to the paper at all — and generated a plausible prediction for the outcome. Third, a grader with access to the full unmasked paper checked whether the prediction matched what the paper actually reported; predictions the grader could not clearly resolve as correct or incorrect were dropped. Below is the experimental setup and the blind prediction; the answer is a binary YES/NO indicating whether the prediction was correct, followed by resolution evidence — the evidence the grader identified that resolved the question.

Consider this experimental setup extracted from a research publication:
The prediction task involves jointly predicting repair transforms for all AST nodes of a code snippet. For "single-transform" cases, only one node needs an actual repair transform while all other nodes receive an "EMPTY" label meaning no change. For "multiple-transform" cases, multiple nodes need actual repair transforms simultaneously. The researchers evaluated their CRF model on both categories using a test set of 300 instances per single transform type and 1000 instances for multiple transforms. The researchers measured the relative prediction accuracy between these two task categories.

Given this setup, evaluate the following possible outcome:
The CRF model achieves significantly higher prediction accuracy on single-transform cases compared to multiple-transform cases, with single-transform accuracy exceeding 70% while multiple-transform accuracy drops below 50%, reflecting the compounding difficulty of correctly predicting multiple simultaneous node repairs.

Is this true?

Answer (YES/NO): NO